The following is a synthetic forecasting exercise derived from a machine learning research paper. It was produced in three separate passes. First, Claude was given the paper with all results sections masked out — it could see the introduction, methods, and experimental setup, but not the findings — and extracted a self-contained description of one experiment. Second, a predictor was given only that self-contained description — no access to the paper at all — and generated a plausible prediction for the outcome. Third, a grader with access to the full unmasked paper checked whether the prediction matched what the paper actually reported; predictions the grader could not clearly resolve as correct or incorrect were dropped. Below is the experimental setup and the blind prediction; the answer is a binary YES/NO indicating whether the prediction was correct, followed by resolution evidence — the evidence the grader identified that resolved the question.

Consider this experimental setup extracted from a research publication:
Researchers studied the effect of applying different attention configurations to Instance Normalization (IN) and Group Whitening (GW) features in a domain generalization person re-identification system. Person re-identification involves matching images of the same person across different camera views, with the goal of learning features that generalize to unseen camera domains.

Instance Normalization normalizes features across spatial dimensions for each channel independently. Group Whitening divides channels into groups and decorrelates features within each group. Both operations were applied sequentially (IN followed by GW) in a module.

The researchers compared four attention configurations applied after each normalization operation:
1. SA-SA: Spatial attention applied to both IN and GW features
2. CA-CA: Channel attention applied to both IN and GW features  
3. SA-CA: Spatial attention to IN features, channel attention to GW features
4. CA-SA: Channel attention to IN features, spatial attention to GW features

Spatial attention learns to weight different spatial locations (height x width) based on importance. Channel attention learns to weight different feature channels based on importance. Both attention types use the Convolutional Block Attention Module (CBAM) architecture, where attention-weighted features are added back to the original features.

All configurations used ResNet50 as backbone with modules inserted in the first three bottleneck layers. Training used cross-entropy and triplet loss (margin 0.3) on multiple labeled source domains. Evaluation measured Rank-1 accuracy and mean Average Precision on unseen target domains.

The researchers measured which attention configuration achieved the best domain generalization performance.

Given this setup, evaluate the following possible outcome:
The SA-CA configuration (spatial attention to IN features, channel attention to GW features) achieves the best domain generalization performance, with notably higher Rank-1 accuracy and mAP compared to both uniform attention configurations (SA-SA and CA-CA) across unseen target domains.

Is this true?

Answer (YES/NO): YES